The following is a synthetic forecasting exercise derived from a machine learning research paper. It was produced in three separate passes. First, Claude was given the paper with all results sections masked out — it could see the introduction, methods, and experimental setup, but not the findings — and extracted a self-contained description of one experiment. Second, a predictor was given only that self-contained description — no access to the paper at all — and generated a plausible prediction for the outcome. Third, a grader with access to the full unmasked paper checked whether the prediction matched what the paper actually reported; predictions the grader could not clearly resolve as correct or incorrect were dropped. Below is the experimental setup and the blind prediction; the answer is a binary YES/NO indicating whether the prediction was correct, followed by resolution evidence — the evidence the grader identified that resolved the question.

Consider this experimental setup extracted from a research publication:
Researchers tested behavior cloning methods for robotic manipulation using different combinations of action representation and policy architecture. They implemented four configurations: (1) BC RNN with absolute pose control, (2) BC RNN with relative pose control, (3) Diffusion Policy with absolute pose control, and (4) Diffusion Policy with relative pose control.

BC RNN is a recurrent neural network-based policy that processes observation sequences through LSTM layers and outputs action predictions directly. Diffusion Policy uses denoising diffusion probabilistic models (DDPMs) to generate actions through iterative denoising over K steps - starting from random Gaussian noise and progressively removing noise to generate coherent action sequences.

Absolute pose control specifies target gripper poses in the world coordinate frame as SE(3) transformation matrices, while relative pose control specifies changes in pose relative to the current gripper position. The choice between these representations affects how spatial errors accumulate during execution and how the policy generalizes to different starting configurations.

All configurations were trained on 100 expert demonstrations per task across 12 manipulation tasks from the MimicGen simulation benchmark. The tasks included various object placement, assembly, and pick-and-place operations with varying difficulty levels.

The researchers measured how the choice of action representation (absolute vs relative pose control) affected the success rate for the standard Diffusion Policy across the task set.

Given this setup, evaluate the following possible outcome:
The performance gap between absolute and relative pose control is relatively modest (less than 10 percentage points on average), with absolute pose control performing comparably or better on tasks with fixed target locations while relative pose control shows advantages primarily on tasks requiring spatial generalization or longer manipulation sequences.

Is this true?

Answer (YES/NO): NO